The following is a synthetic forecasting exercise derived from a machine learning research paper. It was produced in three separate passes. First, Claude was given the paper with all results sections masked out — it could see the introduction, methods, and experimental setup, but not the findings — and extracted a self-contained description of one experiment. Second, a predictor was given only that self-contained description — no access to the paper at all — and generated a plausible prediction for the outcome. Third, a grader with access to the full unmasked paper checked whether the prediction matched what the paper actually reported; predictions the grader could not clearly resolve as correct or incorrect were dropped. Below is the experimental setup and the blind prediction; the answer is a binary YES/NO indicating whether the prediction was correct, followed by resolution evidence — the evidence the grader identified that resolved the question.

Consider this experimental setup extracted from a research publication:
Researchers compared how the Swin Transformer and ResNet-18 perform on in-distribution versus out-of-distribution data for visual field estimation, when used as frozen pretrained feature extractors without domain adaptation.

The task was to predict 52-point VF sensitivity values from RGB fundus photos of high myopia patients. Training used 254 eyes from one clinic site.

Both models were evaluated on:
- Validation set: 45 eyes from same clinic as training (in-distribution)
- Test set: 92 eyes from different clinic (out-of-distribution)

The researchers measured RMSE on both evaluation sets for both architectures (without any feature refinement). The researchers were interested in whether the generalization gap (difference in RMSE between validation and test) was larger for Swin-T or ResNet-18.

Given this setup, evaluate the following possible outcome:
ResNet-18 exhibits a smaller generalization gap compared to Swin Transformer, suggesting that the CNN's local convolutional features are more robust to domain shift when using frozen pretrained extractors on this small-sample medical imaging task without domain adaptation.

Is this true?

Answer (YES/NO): NO